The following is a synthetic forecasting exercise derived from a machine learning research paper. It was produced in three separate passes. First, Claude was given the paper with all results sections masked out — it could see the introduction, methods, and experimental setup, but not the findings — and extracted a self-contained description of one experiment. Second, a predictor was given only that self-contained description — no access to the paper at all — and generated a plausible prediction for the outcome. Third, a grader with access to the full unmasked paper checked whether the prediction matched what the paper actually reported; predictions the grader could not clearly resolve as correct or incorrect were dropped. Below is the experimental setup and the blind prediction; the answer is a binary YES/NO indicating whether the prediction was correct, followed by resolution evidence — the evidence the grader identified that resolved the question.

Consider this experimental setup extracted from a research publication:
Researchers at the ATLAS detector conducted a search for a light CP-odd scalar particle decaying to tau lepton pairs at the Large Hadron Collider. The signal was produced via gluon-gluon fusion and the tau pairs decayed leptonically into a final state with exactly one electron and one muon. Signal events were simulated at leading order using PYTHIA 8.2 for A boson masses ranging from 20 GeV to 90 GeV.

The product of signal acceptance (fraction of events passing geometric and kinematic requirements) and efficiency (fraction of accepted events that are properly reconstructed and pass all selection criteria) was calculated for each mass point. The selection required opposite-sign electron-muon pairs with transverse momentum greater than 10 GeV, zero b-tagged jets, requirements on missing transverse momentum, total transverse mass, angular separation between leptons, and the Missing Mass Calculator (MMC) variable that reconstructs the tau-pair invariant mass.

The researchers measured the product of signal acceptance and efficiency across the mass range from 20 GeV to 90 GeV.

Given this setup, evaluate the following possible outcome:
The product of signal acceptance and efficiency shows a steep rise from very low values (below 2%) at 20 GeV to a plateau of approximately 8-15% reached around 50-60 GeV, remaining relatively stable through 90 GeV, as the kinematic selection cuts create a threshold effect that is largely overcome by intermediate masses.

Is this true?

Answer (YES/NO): NO